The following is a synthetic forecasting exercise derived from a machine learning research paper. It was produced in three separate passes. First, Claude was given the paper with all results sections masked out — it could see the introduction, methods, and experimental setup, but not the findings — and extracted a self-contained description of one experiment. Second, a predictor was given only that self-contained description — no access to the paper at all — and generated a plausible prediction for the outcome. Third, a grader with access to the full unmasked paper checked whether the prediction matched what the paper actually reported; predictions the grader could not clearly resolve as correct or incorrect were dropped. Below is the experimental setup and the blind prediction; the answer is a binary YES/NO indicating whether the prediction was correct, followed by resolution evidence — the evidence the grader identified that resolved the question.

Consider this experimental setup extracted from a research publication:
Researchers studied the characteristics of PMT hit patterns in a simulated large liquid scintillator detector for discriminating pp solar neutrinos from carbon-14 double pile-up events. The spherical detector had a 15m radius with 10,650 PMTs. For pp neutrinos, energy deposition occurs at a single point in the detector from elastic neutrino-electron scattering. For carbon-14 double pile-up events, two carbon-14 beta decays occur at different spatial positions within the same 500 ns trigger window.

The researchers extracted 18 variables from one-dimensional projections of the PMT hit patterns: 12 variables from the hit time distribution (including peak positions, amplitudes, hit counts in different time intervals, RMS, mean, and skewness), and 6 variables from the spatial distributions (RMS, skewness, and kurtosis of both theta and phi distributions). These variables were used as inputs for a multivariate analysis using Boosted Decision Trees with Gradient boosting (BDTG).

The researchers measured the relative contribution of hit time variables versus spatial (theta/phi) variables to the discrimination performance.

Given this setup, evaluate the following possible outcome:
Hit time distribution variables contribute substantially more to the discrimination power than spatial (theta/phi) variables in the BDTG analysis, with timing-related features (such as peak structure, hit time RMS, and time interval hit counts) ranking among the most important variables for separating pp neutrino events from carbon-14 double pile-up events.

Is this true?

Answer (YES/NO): YES